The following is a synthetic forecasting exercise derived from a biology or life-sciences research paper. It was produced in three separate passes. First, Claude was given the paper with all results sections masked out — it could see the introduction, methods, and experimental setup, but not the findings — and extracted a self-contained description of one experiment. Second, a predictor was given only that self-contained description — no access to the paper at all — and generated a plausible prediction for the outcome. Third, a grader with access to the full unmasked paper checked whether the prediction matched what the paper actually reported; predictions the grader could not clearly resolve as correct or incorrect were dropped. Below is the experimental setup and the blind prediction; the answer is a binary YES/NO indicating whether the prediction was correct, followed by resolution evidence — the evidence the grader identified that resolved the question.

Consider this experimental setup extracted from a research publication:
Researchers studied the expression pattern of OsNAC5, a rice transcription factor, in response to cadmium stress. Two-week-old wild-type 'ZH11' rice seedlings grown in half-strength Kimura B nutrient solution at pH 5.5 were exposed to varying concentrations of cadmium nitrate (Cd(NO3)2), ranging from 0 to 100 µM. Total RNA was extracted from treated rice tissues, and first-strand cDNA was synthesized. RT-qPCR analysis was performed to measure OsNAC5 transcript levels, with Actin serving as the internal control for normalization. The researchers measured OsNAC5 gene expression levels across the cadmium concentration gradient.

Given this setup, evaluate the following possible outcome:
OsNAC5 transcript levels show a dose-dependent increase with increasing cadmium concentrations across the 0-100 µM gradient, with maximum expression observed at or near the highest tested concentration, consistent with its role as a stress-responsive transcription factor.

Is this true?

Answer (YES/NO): YES